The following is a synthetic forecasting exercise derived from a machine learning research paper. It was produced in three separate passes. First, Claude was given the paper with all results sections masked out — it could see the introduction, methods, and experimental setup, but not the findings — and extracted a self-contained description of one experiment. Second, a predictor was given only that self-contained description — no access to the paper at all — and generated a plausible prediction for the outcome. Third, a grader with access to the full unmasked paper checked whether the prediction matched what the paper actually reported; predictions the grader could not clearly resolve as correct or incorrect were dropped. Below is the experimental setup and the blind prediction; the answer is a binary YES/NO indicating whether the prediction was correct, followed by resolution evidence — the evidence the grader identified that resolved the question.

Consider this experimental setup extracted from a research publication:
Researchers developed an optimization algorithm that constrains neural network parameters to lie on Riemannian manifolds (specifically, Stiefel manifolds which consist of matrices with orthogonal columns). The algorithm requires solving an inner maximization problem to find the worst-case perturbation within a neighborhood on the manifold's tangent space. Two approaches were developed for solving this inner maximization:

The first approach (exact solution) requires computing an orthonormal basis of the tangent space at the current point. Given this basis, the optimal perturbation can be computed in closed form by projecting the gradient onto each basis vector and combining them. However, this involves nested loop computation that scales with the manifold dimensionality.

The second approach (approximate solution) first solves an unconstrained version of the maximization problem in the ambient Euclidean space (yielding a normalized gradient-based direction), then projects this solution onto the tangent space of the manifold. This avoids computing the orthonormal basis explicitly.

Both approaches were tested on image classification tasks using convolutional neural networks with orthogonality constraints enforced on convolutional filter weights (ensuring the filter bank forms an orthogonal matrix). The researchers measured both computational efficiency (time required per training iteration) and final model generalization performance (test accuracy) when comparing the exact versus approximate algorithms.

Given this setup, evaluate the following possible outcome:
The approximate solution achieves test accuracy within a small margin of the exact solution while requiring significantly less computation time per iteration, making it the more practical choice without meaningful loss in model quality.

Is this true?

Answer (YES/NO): YES